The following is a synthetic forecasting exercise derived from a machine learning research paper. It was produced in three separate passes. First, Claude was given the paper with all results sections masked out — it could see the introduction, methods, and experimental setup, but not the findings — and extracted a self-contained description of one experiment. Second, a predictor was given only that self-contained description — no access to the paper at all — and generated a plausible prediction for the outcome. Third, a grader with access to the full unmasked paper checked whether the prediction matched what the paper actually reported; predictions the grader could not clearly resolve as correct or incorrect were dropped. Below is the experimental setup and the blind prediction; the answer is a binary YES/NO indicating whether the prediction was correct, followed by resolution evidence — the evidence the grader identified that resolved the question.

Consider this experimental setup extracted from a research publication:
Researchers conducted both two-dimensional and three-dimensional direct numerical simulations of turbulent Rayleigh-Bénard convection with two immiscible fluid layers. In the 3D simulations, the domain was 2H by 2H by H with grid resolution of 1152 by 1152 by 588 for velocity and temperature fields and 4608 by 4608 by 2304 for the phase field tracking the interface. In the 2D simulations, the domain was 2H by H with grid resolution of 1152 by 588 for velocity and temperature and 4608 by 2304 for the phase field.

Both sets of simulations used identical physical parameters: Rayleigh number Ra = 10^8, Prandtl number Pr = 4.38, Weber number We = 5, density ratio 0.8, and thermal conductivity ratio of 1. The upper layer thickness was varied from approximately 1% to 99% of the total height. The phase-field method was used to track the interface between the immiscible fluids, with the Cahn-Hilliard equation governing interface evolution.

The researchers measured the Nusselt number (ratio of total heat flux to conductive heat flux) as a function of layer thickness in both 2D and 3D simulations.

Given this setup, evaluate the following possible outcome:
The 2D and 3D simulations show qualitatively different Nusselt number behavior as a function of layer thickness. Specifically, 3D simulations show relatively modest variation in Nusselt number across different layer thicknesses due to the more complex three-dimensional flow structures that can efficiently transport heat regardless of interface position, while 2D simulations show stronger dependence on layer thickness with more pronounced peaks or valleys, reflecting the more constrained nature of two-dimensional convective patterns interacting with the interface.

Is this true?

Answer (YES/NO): NO